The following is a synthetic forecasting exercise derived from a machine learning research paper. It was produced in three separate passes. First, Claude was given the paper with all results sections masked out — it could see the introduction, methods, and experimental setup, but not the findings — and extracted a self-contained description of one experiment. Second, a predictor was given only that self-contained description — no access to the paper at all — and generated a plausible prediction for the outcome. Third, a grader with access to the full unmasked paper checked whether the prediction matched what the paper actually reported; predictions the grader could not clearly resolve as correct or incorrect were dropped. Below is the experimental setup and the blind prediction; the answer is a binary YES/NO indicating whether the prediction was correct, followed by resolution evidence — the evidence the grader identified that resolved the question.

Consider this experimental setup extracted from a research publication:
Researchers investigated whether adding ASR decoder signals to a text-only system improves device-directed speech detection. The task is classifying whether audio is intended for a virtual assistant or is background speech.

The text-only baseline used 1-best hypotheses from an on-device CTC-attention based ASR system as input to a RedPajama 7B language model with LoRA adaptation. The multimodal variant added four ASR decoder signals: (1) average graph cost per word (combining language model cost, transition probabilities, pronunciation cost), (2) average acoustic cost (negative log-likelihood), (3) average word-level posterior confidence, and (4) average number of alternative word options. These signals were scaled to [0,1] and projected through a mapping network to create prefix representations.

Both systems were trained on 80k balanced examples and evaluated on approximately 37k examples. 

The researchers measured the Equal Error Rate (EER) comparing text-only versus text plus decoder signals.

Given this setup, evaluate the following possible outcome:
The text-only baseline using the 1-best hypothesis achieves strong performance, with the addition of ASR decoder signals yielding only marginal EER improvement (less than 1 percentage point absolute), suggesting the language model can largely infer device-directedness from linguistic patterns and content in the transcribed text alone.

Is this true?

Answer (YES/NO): YES